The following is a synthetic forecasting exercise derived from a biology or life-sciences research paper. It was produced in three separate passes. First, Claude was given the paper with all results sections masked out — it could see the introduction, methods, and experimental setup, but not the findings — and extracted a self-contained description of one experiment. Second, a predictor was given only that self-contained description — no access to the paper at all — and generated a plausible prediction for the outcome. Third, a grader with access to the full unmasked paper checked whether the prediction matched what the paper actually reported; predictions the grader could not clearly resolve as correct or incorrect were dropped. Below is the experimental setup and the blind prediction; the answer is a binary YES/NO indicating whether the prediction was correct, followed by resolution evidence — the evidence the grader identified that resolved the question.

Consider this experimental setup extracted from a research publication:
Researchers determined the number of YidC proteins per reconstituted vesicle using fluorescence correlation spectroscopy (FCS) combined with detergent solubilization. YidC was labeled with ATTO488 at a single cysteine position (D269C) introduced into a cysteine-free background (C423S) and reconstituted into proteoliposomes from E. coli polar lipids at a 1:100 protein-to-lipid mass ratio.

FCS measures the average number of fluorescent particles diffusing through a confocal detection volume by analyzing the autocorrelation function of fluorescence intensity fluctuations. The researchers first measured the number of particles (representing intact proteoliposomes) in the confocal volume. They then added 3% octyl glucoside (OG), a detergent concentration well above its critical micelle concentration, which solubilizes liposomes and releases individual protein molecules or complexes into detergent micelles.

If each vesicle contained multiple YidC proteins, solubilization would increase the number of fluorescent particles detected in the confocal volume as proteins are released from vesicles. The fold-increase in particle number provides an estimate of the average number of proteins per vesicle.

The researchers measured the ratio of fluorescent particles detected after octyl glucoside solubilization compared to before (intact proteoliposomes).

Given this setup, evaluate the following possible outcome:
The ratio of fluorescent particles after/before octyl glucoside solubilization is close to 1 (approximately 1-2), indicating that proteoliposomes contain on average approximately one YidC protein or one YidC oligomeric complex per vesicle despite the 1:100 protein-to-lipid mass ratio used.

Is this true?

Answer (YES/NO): NO